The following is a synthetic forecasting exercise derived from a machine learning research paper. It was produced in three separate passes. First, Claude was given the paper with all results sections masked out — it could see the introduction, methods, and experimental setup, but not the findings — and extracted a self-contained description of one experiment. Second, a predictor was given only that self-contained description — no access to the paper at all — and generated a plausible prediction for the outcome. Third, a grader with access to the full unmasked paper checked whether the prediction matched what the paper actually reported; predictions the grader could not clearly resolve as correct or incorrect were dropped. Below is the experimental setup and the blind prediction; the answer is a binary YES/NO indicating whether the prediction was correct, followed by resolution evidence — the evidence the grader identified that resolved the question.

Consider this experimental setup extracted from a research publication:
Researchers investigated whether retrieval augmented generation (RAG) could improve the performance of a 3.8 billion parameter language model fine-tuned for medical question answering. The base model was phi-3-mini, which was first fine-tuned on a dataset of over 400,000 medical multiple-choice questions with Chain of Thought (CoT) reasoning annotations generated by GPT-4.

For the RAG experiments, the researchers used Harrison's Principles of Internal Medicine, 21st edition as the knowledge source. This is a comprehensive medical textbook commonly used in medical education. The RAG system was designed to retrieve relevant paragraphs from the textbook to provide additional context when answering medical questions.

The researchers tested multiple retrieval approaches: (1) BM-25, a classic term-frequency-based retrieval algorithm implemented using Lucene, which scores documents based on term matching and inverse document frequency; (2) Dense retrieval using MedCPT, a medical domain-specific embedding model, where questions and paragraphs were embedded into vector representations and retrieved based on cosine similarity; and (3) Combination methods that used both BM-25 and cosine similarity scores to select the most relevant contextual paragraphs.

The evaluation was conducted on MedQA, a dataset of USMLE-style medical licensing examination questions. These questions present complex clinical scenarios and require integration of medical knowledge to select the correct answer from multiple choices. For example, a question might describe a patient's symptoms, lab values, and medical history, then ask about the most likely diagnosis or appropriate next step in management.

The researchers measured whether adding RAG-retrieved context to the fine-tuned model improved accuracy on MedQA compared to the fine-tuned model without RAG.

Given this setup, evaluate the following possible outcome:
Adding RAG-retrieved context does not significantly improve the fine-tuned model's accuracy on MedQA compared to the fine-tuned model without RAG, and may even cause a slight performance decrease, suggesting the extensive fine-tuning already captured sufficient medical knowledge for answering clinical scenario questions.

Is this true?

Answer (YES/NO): NO